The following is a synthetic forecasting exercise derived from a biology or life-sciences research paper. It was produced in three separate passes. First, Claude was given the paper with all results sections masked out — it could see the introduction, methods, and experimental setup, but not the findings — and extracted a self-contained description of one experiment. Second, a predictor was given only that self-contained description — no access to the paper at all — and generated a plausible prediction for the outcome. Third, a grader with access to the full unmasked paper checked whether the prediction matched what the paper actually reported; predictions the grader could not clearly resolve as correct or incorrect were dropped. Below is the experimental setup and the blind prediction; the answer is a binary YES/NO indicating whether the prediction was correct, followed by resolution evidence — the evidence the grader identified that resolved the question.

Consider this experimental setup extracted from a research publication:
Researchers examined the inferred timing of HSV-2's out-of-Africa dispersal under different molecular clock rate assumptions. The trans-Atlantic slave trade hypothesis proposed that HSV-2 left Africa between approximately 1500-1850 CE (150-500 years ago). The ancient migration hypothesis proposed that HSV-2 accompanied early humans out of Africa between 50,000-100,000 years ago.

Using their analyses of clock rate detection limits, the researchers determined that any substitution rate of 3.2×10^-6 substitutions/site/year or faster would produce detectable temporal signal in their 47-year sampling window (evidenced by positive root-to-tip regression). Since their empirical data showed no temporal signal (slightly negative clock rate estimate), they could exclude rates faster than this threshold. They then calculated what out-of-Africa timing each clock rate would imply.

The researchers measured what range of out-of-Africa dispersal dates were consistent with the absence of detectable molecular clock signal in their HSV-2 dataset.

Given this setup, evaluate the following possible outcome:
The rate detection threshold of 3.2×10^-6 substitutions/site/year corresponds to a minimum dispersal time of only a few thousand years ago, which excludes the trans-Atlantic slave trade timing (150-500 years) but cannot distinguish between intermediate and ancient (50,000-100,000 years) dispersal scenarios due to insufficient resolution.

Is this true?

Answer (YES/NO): NO